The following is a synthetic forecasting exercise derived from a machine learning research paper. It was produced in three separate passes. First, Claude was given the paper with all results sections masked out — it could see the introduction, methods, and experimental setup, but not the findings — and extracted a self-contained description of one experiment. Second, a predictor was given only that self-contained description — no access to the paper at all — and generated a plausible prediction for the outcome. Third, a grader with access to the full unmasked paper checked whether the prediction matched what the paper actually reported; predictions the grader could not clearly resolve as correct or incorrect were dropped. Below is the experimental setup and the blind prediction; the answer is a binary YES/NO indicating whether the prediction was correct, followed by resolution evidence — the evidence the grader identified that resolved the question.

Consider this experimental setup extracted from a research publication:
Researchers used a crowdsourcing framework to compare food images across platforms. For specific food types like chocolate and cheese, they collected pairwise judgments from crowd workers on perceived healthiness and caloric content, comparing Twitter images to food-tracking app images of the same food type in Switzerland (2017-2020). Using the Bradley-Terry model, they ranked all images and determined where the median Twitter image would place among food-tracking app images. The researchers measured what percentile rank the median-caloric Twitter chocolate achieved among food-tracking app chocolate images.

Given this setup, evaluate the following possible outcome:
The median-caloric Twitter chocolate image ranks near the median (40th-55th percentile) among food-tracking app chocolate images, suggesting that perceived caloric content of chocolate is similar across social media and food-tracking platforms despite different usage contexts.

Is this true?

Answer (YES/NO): NO